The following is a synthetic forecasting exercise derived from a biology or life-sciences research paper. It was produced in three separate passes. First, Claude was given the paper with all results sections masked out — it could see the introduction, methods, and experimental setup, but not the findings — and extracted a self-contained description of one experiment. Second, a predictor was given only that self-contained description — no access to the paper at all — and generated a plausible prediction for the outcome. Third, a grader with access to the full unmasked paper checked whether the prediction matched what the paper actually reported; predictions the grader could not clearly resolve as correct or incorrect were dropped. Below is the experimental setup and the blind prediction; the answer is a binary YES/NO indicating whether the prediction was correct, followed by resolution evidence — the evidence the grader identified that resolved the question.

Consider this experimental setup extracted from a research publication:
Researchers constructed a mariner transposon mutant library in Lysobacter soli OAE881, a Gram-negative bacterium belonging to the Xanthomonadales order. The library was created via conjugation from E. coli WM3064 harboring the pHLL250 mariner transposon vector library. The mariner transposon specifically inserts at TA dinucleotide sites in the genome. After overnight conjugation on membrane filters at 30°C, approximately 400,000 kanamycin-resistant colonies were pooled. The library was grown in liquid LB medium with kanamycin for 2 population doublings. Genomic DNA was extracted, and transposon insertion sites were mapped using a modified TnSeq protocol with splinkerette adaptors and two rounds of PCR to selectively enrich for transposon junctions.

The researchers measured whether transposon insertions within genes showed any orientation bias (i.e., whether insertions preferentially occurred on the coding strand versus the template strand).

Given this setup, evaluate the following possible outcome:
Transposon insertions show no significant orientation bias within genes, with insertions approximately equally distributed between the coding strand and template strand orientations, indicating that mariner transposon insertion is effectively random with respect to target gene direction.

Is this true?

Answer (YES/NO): YES